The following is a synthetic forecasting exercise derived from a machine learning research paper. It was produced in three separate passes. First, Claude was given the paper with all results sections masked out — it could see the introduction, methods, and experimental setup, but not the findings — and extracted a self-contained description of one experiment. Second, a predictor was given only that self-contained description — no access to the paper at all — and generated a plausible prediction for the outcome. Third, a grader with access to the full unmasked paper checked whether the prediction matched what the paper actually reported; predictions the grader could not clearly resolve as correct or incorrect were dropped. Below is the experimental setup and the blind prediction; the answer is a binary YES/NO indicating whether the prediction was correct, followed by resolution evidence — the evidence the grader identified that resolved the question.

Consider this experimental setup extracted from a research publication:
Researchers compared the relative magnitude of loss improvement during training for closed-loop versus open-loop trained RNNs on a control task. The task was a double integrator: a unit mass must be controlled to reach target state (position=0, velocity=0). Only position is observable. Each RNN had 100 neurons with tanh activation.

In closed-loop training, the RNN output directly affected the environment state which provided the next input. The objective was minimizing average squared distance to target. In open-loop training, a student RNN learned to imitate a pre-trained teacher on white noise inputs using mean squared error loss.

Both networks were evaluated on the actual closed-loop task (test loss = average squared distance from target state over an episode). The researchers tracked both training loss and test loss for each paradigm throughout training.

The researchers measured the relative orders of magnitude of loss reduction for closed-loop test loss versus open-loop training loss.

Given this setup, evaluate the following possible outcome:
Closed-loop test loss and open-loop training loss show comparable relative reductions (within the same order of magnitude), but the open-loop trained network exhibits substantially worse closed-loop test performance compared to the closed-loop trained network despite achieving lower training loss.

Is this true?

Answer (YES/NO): NO